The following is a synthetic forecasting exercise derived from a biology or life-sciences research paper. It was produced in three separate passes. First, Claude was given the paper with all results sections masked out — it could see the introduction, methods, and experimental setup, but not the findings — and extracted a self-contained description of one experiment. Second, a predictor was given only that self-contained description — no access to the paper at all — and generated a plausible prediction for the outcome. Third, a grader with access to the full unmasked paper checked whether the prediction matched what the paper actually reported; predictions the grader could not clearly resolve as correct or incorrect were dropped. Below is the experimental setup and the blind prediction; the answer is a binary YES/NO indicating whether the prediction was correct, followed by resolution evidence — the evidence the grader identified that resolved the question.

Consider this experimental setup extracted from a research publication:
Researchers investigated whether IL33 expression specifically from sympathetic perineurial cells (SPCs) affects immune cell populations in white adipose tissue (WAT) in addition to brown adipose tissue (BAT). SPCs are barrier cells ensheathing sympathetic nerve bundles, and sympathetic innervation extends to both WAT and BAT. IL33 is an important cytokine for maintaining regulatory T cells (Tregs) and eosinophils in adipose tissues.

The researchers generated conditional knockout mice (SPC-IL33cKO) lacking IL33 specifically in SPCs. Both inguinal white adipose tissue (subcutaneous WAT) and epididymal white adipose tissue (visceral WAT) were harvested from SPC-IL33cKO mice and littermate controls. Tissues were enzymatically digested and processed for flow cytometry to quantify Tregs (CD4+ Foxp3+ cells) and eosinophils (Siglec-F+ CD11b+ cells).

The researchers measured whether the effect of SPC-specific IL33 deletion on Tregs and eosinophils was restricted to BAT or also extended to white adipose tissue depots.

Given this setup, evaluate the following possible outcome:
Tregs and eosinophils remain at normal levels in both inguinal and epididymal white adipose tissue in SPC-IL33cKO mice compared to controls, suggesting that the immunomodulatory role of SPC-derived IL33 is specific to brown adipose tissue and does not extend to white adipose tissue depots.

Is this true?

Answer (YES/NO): NO